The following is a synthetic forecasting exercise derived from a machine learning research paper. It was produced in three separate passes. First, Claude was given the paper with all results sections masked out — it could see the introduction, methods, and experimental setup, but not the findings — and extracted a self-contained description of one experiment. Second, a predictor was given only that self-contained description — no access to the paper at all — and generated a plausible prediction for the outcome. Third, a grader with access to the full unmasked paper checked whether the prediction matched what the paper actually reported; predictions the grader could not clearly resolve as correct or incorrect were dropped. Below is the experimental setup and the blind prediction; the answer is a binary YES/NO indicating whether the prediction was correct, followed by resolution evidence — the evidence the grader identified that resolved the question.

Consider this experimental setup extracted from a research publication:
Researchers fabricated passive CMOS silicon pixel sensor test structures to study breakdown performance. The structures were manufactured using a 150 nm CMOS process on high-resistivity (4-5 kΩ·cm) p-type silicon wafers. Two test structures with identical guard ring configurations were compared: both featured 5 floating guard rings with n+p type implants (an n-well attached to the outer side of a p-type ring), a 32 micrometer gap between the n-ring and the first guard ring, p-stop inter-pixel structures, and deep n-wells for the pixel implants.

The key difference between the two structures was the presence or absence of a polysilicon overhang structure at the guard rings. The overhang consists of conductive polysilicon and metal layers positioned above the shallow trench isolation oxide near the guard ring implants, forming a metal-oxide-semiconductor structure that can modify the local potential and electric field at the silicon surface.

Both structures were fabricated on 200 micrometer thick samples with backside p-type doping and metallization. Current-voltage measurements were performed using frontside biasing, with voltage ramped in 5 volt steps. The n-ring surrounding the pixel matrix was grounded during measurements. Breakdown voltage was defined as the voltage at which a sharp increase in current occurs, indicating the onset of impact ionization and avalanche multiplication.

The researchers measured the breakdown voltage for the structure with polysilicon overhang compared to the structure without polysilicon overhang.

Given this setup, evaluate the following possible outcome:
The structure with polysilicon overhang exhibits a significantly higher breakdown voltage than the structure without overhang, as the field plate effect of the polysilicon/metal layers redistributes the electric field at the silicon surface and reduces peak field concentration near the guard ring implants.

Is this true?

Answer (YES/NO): NO